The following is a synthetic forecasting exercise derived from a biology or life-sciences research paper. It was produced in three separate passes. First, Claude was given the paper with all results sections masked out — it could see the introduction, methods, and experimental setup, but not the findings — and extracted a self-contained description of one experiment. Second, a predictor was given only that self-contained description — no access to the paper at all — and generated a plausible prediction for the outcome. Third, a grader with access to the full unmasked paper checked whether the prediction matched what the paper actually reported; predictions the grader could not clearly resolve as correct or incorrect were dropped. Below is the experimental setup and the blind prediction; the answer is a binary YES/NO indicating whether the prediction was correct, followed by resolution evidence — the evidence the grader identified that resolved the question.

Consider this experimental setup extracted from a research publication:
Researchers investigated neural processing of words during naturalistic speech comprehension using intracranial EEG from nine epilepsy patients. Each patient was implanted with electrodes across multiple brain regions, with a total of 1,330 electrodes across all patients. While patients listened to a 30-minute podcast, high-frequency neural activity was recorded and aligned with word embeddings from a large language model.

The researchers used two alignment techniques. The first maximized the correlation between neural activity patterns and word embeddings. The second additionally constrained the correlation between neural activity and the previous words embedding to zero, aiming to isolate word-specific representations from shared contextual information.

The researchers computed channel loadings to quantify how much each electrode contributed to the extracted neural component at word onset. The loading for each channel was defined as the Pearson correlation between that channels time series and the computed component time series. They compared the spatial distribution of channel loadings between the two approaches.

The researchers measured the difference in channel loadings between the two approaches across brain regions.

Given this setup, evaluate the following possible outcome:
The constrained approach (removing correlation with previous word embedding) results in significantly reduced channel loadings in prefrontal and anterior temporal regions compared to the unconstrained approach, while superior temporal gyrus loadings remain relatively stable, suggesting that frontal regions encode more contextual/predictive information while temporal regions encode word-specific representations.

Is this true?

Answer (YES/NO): NO